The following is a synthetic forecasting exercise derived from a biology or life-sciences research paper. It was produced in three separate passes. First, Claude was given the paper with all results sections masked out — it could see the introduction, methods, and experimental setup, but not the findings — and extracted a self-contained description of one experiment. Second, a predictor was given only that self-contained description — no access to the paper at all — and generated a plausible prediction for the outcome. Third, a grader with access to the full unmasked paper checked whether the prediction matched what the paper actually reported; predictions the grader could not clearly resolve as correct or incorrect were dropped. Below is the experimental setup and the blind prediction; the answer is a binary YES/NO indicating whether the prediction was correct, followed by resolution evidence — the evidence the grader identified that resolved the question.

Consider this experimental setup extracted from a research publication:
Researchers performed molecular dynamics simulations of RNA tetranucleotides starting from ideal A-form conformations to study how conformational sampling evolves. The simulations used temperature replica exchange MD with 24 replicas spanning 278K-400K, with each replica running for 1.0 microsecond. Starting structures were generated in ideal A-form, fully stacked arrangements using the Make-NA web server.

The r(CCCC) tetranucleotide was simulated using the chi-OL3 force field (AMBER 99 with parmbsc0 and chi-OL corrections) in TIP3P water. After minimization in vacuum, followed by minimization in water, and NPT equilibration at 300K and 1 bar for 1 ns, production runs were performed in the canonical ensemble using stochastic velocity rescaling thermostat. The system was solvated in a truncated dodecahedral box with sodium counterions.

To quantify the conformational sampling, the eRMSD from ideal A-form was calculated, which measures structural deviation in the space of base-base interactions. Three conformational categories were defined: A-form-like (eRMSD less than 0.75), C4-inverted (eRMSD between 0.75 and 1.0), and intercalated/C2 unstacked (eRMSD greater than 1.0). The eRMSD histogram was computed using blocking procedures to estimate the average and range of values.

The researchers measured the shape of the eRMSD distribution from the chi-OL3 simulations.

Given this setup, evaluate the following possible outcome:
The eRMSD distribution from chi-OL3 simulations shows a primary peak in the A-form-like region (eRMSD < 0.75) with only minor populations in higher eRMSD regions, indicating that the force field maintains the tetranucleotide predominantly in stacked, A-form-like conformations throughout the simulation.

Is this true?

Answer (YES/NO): NO